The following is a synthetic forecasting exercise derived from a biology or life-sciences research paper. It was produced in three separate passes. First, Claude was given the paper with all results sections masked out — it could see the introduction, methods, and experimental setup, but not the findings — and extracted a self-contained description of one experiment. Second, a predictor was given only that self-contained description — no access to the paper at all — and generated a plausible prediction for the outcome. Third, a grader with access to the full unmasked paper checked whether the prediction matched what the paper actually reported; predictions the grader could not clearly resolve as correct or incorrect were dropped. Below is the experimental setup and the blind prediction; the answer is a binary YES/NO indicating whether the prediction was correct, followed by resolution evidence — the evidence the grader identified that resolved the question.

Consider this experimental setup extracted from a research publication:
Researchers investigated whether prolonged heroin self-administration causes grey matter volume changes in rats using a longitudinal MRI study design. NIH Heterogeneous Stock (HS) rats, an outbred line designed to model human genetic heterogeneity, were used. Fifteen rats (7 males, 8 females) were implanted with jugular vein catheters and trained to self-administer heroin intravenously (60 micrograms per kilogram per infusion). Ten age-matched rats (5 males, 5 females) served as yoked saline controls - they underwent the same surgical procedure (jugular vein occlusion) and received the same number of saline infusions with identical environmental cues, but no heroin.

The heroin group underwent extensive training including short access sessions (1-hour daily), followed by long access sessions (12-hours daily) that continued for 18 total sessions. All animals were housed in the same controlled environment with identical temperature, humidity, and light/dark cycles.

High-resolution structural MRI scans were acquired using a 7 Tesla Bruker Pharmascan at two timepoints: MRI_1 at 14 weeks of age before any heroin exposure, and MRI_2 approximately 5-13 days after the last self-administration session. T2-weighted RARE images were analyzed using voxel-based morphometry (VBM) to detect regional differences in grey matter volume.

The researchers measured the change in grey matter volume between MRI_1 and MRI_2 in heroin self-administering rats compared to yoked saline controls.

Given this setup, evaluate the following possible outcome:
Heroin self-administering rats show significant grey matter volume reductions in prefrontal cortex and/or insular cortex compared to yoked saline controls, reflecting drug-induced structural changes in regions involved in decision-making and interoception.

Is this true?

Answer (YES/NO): YES